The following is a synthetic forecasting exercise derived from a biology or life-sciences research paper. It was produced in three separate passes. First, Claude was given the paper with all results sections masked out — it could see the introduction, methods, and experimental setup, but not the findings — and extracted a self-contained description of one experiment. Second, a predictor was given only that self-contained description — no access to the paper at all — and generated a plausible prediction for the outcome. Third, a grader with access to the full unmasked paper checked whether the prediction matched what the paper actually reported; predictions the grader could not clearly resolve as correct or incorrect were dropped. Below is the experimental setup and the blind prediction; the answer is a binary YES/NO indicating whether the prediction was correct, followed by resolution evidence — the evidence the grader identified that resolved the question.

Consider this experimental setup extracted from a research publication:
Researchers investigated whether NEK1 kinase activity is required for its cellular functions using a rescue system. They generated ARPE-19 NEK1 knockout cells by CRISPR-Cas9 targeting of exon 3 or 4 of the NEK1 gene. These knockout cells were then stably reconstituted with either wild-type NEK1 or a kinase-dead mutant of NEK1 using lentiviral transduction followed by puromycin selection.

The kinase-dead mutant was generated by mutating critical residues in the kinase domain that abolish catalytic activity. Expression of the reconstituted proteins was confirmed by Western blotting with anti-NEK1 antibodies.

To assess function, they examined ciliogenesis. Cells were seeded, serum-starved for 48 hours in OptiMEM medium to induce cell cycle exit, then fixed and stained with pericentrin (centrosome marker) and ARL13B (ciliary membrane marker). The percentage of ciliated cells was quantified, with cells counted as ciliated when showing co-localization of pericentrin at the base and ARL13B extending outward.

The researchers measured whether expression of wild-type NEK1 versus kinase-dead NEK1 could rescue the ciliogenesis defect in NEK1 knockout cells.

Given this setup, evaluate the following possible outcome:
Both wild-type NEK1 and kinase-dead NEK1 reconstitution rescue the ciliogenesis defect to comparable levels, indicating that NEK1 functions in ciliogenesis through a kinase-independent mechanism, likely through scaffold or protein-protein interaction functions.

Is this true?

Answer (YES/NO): NO